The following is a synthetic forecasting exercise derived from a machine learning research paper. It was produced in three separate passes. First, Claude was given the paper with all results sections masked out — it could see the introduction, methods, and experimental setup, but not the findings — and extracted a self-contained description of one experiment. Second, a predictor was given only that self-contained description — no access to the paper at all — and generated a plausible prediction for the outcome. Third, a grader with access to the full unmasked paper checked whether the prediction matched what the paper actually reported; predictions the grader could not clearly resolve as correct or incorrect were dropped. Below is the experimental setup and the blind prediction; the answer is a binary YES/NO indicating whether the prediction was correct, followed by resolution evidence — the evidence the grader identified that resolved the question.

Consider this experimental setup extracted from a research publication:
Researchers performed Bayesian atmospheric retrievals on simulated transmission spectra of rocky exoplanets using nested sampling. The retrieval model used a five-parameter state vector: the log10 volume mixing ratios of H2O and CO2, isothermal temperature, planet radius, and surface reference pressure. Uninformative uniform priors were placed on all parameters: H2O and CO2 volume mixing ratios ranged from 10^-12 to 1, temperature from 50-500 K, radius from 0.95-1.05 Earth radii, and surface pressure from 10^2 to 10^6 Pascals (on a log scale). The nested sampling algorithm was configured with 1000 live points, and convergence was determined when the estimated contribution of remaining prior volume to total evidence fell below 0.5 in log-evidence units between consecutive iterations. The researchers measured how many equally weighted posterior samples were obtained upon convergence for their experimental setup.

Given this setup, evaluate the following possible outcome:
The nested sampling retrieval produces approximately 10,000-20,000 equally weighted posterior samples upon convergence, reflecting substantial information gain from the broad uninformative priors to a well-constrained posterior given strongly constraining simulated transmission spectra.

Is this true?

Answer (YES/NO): YES